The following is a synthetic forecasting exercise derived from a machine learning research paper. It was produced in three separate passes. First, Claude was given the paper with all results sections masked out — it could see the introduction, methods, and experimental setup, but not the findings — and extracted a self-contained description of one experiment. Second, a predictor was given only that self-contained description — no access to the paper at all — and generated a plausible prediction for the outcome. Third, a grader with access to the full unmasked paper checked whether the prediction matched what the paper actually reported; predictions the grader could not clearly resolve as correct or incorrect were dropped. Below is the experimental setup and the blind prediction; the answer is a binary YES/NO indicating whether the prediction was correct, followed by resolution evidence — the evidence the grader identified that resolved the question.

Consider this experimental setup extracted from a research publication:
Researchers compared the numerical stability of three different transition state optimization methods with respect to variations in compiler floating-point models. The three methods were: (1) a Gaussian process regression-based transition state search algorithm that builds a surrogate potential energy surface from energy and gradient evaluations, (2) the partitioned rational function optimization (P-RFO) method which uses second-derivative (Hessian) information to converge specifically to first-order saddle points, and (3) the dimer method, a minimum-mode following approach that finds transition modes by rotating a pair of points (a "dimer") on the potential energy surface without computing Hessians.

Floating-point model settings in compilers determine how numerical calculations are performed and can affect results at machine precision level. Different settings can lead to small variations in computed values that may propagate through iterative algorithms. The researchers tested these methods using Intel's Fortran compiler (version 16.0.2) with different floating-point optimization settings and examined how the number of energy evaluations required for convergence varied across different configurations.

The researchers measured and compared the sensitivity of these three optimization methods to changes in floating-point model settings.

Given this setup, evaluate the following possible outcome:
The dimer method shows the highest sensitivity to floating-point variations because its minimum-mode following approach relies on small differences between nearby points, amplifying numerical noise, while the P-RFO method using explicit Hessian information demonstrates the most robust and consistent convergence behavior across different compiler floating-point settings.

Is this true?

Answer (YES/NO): NO